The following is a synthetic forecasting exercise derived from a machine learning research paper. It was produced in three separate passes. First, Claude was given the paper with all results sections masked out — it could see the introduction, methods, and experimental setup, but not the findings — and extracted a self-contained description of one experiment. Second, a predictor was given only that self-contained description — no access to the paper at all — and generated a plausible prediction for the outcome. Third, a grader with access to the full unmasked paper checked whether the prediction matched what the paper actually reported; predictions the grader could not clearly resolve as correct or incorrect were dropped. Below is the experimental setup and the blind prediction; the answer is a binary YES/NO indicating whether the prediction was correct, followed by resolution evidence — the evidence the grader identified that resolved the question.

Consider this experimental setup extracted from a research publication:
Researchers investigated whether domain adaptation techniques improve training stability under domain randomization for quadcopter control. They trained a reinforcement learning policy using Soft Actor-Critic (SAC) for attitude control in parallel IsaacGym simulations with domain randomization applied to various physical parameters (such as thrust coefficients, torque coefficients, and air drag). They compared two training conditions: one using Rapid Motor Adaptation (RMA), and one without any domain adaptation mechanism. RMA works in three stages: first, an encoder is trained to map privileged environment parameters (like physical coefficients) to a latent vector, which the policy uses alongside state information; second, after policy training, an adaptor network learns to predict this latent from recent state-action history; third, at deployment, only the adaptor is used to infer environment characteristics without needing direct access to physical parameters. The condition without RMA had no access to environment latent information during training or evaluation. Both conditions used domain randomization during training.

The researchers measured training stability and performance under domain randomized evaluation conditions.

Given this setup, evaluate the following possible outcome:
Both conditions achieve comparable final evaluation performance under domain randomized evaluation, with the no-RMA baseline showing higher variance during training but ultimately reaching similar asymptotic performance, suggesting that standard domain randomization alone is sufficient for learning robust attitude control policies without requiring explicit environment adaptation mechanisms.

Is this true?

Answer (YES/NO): NO